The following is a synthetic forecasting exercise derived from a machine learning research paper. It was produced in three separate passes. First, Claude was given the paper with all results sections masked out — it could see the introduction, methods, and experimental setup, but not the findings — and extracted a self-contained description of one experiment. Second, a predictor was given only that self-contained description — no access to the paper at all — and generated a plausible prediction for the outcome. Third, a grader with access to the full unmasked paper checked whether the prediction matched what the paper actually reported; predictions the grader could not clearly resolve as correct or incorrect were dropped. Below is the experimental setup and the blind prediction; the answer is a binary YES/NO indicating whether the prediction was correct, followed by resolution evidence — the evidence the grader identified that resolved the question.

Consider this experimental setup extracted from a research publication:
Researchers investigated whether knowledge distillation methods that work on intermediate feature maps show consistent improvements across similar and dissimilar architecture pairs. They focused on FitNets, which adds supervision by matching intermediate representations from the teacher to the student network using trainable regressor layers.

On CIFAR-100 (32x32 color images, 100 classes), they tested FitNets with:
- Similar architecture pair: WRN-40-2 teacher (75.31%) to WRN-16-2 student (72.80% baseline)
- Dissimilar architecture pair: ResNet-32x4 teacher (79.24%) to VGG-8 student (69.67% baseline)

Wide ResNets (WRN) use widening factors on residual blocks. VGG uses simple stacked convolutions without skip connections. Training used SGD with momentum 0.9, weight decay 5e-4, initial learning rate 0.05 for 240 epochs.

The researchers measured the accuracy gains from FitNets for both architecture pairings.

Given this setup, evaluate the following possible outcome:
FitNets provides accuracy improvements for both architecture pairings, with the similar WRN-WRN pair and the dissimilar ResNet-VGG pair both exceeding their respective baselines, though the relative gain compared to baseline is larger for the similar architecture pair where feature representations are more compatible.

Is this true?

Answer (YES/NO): NO